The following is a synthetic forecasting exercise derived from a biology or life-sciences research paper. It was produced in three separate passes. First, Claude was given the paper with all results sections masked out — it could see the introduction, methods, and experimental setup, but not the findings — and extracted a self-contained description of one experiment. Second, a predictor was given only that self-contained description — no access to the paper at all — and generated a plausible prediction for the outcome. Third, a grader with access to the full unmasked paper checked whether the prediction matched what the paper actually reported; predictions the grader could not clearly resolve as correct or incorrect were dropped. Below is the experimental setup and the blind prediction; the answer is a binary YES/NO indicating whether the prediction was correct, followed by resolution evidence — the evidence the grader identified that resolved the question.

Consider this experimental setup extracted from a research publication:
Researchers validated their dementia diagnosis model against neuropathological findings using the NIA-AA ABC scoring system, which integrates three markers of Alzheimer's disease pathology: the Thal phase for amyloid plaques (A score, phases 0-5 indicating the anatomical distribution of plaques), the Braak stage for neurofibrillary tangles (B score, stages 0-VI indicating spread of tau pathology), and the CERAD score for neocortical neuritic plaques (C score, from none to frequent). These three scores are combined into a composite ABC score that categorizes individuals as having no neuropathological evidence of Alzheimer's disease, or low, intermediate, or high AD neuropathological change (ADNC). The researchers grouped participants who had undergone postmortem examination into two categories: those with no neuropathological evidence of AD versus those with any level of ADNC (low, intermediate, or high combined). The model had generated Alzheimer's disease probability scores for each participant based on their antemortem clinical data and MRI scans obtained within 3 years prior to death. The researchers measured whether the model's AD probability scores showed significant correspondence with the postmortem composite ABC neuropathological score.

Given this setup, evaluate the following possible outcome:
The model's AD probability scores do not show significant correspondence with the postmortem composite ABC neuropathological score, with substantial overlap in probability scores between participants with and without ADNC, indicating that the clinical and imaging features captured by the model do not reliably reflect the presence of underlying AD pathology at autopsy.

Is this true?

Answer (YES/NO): NO